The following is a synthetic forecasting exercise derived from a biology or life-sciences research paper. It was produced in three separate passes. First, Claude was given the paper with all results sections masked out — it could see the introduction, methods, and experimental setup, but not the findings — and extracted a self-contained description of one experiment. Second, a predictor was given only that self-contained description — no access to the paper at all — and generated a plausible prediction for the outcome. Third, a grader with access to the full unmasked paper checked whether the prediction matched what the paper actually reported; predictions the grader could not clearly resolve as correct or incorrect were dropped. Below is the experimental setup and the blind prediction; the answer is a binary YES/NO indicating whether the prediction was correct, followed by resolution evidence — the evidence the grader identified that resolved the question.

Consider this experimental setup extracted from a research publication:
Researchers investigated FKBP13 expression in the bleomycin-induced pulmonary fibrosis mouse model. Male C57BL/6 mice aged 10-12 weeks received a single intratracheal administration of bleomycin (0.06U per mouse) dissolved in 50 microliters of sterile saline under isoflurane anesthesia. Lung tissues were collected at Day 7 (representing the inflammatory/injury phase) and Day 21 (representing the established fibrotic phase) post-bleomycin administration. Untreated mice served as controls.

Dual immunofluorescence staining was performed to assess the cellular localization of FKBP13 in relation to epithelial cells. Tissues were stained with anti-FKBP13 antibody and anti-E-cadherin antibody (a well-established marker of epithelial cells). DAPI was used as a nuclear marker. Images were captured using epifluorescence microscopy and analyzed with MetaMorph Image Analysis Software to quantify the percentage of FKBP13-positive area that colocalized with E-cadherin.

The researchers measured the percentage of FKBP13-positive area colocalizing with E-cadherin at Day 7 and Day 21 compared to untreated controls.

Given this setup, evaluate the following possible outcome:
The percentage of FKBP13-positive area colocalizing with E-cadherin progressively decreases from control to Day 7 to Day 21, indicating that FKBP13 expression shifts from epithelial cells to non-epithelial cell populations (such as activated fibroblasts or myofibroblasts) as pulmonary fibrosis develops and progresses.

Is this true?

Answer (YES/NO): NO